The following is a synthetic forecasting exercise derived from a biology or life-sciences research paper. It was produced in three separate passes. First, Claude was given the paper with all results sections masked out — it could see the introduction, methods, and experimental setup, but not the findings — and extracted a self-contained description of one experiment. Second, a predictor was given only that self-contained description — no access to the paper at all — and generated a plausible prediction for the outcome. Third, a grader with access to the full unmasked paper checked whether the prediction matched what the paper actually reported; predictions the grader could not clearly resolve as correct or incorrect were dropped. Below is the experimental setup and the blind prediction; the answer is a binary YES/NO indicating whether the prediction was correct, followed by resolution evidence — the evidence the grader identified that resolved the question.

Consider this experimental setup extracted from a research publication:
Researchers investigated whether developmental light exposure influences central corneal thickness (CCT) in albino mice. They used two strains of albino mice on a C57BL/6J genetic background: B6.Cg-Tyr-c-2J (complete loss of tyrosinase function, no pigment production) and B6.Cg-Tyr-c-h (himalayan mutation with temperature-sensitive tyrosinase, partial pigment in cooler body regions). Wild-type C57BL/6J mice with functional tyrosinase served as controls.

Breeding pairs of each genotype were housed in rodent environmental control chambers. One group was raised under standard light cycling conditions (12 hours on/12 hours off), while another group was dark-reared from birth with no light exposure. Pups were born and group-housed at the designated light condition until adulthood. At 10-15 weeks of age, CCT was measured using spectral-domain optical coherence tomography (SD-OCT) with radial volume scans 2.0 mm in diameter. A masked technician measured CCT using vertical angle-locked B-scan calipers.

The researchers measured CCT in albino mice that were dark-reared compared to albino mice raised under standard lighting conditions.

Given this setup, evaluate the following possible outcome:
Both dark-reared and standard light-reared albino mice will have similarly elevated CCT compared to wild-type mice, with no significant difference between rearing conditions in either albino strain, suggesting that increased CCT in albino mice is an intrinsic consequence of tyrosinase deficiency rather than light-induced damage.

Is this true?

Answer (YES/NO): NO